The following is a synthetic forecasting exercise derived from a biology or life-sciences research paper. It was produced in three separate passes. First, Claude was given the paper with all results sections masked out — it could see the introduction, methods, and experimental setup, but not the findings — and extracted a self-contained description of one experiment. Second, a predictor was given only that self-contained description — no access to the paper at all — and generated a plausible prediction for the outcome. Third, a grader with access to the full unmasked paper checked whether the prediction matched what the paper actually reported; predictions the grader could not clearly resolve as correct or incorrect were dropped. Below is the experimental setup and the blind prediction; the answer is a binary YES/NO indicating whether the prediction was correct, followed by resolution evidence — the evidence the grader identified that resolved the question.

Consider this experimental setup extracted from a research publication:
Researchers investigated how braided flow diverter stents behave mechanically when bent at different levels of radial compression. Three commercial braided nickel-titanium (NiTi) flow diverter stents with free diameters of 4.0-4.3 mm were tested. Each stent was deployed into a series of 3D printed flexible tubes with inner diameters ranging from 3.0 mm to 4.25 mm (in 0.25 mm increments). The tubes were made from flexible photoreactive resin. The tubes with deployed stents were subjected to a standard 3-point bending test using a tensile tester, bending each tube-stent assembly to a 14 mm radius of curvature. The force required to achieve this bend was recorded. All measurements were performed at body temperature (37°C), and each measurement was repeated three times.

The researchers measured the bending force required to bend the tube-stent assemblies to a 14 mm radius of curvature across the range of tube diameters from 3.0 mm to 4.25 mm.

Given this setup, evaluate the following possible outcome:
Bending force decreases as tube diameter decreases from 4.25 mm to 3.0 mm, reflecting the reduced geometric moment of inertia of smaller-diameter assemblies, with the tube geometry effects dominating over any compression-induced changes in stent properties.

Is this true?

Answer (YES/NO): NO